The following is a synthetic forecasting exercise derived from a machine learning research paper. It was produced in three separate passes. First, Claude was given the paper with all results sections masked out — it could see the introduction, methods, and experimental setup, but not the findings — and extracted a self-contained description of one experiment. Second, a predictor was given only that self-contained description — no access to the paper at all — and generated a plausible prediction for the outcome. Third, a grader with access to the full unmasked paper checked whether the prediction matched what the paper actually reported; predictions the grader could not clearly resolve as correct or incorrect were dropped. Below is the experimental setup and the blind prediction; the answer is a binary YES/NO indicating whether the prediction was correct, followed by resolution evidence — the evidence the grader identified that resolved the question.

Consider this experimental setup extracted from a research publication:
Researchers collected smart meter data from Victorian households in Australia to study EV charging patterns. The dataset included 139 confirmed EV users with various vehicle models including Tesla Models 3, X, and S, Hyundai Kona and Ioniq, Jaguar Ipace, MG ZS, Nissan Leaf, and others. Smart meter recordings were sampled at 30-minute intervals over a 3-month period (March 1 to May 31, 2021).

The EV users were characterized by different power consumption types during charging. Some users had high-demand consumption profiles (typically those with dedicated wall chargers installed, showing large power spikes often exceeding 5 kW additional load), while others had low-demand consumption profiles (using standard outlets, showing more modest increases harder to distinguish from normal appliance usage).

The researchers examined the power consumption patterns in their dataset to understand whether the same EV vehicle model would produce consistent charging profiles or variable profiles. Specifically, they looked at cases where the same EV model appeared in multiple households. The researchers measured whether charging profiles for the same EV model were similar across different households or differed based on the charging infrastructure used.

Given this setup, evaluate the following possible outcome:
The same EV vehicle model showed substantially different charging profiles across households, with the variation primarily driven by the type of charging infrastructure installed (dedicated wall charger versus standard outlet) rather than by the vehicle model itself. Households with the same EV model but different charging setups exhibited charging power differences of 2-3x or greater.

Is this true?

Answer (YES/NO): NO